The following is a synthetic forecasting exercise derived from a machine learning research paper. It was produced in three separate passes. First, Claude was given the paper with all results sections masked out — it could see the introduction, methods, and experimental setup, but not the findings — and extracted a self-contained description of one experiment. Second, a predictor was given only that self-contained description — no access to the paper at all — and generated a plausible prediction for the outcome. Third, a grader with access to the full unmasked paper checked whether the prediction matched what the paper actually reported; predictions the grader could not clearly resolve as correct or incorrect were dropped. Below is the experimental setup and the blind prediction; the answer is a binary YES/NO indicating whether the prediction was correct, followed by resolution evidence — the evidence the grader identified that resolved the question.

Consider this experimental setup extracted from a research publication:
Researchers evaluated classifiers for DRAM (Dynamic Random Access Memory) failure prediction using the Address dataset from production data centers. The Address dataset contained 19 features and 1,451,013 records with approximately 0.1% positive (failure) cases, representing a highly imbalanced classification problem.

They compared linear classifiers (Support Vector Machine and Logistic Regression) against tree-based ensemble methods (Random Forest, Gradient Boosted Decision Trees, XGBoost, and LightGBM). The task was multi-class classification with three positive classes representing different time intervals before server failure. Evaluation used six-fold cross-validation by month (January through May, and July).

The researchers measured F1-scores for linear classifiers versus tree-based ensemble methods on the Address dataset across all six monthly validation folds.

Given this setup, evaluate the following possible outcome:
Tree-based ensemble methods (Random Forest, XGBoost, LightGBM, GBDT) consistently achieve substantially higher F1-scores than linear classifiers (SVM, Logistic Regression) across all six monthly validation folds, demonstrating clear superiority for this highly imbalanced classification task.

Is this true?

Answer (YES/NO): YES